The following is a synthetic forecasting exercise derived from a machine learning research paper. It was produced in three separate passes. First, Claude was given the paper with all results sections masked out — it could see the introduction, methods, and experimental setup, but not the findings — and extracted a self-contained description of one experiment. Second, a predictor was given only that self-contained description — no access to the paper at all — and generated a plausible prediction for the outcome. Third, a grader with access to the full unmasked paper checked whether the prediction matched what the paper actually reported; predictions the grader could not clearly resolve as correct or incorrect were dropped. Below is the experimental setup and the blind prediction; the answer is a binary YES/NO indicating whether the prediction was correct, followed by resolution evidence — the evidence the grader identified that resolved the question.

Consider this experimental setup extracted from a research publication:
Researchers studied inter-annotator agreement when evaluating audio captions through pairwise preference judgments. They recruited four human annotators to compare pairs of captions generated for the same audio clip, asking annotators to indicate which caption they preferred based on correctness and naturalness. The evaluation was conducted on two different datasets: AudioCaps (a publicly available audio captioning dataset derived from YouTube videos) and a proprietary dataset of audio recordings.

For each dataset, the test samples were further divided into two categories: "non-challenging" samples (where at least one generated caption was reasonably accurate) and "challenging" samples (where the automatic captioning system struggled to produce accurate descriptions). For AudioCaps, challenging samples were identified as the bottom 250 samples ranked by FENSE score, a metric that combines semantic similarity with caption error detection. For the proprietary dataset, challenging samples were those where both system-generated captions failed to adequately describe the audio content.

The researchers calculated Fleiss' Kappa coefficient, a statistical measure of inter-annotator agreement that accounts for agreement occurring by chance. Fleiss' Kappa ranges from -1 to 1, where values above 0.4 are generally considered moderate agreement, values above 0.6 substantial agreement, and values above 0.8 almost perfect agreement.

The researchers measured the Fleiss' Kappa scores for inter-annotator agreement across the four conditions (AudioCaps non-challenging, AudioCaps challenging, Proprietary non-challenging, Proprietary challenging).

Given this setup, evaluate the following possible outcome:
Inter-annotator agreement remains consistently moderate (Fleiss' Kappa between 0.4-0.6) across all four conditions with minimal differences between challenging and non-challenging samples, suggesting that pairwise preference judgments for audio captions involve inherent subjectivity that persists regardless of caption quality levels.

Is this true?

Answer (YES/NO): YES